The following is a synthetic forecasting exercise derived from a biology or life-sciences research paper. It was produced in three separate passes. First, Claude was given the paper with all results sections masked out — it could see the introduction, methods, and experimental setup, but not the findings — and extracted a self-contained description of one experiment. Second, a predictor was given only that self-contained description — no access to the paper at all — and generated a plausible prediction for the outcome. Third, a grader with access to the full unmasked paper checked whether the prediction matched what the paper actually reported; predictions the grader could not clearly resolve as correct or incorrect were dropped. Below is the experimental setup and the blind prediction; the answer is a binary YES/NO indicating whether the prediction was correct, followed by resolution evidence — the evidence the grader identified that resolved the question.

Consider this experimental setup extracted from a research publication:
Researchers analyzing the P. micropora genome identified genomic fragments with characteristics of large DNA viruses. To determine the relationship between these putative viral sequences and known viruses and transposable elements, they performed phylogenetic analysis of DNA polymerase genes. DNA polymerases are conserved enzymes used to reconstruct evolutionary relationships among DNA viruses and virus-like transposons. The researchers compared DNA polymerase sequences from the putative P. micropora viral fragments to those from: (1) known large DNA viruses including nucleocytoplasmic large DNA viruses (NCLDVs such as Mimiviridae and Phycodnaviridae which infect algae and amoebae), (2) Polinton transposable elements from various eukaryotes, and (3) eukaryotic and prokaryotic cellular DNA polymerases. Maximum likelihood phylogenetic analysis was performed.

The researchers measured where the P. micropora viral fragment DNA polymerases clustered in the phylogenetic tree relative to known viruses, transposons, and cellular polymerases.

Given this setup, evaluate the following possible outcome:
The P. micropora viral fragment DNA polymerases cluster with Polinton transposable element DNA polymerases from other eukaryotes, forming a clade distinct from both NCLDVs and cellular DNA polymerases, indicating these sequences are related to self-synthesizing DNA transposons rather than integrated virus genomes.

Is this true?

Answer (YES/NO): NO